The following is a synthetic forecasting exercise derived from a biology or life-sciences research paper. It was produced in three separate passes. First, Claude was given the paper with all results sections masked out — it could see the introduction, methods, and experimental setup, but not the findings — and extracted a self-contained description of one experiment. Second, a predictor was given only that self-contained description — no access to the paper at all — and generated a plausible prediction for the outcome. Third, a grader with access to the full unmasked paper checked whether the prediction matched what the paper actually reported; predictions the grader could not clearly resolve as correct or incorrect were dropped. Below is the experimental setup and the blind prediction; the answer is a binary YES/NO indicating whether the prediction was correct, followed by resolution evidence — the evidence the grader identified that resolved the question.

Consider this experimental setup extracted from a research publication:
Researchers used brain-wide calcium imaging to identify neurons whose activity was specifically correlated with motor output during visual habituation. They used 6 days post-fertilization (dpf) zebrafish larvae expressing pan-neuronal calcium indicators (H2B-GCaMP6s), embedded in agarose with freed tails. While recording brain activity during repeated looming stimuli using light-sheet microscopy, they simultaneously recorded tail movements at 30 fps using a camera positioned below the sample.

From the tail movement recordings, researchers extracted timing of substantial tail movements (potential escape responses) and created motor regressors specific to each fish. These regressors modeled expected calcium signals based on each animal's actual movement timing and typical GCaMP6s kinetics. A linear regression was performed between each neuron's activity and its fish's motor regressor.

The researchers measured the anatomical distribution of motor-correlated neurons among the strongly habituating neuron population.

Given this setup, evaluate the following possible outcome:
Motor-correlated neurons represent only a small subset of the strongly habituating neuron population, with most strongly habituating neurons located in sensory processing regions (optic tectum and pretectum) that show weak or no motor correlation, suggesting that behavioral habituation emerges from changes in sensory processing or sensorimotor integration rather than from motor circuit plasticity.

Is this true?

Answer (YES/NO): NO